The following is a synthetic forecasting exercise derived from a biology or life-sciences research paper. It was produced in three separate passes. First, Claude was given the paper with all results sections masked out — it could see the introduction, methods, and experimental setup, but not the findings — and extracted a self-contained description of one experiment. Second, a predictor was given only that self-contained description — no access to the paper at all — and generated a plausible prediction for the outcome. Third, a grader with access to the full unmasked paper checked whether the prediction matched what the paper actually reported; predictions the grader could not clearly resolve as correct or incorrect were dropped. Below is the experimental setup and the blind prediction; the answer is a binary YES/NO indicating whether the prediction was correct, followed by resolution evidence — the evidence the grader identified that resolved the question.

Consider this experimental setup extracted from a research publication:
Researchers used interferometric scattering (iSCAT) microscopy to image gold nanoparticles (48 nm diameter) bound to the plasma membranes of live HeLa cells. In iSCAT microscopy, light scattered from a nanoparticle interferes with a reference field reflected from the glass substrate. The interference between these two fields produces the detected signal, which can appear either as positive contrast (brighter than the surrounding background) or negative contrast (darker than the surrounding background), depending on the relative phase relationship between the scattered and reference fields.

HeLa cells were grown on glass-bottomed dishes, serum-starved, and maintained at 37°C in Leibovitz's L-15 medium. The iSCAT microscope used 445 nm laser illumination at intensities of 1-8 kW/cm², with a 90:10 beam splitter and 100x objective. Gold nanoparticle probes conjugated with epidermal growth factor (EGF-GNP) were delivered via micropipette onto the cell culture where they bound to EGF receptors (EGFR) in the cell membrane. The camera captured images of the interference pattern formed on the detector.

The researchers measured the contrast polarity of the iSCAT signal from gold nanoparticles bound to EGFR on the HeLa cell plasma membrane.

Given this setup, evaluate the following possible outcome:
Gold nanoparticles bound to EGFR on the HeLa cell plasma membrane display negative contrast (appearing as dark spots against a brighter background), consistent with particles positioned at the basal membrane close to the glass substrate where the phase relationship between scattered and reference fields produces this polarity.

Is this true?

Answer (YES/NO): NO